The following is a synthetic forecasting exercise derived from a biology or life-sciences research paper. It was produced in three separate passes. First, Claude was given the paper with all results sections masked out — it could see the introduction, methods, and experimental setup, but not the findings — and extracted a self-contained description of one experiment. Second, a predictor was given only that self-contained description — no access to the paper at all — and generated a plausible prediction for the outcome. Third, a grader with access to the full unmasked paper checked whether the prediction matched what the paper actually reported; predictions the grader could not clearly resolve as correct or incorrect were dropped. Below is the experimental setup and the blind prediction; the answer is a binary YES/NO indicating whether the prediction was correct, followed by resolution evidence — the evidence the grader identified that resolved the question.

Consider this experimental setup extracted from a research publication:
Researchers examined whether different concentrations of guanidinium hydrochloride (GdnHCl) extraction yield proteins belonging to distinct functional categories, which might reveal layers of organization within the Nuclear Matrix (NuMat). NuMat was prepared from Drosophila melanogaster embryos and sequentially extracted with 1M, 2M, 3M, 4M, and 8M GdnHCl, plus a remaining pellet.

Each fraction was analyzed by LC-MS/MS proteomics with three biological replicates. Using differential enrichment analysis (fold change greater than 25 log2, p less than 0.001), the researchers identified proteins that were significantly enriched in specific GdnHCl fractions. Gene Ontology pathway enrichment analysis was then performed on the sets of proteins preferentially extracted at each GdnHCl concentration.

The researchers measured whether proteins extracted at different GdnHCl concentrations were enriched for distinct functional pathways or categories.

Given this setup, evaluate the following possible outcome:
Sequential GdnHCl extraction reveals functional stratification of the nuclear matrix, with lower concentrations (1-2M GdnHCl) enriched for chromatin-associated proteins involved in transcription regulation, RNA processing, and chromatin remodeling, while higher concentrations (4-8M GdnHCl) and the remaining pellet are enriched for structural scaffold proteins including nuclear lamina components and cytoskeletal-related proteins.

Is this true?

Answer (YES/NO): NO